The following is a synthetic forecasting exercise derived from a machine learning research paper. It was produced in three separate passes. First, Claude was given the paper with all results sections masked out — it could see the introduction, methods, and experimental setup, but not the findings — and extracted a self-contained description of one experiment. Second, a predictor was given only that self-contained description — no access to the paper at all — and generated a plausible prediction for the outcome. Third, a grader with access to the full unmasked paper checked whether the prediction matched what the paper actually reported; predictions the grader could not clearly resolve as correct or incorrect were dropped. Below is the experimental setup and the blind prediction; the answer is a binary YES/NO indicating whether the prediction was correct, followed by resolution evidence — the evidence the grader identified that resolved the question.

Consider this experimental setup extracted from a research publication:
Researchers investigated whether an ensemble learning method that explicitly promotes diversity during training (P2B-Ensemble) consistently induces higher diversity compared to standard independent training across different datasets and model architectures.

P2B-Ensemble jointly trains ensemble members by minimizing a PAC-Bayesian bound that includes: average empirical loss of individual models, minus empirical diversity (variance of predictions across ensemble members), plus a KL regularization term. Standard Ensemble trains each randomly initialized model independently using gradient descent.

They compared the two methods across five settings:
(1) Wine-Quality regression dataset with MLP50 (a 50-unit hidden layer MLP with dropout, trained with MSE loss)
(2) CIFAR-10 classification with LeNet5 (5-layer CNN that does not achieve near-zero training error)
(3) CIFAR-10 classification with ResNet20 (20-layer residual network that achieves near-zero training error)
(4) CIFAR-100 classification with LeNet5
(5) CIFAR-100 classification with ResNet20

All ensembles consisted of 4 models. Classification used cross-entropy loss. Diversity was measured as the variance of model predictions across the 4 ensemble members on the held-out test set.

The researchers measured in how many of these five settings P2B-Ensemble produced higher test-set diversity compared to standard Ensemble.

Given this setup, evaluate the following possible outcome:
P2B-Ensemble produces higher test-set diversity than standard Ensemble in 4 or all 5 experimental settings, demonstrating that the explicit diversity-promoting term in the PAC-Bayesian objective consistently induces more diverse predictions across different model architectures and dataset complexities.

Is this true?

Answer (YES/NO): NO